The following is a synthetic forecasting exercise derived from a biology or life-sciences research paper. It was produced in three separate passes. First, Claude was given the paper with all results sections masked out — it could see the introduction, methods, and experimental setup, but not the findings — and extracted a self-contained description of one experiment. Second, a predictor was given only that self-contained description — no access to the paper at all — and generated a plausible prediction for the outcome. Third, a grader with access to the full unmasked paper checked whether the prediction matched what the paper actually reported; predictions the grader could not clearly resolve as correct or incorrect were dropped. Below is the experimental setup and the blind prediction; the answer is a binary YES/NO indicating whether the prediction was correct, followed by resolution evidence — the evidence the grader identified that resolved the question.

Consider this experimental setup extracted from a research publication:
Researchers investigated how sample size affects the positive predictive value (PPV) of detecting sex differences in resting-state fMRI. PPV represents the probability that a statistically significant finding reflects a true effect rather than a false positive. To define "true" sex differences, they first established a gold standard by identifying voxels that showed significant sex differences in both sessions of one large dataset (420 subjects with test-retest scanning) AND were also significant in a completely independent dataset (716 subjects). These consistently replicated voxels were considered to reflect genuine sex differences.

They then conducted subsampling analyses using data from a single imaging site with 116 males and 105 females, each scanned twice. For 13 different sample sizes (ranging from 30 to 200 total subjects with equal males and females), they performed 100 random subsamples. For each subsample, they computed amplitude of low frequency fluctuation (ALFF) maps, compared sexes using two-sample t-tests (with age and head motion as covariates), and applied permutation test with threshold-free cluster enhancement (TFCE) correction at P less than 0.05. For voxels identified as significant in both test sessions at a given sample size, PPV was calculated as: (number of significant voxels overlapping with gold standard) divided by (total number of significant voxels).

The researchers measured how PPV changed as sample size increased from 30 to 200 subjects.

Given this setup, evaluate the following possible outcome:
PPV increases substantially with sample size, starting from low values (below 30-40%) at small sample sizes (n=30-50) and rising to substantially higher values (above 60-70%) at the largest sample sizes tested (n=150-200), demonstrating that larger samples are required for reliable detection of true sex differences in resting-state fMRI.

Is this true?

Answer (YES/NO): NO